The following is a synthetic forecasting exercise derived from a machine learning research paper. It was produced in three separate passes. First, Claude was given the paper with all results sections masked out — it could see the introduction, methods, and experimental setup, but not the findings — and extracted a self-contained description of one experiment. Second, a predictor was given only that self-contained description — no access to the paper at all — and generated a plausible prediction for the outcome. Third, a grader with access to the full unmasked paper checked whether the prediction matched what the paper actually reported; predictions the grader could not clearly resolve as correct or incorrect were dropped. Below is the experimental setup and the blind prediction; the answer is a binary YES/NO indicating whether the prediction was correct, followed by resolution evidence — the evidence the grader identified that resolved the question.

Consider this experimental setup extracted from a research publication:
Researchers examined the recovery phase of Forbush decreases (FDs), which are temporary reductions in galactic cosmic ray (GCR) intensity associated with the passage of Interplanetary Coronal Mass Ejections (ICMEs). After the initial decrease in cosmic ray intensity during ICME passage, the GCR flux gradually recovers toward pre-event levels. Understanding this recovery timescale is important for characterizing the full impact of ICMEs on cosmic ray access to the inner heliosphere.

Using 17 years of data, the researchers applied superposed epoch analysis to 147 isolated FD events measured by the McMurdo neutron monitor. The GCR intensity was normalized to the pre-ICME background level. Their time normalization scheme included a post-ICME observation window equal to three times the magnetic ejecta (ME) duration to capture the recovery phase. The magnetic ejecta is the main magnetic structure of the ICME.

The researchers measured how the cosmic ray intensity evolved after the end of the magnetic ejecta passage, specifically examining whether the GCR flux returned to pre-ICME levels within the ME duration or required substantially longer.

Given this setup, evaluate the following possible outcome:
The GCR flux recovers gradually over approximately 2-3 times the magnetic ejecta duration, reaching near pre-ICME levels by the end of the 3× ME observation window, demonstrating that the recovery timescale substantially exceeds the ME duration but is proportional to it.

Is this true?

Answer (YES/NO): NO